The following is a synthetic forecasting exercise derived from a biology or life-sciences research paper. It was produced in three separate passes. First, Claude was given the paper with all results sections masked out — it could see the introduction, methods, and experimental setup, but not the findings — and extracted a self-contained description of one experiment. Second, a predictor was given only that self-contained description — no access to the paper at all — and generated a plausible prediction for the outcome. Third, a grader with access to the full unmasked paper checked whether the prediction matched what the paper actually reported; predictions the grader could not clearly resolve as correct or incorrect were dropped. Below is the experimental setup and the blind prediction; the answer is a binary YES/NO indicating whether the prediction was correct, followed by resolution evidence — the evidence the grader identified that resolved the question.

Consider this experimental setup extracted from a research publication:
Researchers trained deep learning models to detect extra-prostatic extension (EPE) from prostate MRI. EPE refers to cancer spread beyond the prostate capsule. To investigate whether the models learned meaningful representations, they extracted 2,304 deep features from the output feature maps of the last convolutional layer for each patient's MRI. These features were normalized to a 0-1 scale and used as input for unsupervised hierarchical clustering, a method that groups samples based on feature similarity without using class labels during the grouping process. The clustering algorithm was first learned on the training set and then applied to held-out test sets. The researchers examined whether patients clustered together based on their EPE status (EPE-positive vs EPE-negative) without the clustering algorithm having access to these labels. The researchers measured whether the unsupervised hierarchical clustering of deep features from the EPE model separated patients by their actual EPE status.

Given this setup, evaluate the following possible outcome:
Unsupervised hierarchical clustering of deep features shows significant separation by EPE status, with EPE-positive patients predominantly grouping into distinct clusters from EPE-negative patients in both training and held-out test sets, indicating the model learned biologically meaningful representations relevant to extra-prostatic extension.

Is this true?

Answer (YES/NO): YES